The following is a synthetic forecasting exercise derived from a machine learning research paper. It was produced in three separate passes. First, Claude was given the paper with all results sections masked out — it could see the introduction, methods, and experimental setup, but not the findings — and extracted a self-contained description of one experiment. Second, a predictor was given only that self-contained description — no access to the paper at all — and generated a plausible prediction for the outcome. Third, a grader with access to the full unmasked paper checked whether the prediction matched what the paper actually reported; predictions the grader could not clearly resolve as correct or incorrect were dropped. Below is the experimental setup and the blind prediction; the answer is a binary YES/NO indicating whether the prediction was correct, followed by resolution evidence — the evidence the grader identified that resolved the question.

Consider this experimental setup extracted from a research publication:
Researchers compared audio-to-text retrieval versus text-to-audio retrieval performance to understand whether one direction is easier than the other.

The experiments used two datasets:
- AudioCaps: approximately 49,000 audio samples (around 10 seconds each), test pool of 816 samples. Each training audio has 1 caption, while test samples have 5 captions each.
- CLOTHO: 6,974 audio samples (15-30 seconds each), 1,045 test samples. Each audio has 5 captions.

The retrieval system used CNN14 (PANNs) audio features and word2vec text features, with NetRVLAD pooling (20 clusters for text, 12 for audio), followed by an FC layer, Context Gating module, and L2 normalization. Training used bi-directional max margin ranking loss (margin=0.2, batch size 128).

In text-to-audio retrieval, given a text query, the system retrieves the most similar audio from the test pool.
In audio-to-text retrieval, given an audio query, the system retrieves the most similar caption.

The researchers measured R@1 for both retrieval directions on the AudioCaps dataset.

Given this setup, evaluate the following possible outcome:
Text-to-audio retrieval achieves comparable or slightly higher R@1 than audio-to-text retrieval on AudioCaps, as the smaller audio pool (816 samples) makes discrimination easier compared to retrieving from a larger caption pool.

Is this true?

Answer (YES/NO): NO